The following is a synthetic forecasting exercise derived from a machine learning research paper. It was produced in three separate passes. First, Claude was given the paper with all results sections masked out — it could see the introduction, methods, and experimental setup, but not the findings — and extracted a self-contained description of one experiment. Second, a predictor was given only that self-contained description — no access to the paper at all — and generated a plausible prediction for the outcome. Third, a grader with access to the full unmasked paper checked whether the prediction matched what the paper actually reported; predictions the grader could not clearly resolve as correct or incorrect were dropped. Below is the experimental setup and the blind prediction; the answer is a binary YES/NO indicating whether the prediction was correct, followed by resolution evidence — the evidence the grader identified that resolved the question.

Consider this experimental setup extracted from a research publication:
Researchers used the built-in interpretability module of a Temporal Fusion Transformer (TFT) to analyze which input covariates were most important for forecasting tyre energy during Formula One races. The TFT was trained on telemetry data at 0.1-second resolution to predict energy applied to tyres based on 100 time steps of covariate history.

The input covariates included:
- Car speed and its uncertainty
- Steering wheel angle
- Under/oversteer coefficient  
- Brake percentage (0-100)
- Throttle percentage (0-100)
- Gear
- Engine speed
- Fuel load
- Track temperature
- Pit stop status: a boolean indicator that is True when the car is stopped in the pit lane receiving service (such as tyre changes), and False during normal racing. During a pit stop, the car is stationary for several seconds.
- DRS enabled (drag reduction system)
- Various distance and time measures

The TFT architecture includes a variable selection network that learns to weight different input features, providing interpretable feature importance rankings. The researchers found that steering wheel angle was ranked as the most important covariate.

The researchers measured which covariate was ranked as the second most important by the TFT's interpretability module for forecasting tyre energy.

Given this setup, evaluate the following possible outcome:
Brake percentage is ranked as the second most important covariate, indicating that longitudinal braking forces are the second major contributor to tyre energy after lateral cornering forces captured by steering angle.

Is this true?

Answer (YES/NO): NO